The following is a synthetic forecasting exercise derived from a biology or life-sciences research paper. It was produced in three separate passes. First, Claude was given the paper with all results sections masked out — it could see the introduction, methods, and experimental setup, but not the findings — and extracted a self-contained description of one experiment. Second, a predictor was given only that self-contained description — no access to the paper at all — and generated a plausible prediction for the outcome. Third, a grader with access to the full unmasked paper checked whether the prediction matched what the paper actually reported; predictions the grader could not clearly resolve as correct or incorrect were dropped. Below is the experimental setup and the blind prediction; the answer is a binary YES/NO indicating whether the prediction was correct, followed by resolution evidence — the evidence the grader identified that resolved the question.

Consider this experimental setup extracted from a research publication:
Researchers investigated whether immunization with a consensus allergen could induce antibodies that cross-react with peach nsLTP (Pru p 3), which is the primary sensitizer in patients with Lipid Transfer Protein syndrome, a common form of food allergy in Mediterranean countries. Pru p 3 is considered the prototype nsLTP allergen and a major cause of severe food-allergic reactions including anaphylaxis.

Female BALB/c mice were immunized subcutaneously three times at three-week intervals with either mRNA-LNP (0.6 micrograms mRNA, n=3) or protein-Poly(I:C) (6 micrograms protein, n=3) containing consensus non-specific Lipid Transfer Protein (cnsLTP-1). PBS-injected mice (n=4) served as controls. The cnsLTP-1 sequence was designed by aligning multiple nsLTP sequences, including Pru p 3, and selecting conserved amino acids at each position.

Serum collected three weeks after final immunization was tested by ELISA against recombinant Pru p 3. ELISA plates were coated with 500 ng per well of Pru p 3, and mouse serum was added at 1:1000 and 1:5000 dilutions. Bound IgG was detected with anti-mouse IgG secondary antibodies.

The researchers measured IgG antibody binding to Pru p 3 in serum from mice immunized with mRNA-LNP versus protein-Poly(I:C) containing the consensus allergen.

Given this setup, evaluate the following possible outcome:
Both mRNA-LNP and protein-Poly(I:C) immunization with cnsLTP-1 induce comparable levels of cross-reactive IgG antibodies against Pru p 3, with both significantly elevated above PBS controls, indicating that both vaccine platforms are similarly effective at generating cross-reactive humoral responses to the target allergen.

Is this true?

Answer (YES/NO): NO